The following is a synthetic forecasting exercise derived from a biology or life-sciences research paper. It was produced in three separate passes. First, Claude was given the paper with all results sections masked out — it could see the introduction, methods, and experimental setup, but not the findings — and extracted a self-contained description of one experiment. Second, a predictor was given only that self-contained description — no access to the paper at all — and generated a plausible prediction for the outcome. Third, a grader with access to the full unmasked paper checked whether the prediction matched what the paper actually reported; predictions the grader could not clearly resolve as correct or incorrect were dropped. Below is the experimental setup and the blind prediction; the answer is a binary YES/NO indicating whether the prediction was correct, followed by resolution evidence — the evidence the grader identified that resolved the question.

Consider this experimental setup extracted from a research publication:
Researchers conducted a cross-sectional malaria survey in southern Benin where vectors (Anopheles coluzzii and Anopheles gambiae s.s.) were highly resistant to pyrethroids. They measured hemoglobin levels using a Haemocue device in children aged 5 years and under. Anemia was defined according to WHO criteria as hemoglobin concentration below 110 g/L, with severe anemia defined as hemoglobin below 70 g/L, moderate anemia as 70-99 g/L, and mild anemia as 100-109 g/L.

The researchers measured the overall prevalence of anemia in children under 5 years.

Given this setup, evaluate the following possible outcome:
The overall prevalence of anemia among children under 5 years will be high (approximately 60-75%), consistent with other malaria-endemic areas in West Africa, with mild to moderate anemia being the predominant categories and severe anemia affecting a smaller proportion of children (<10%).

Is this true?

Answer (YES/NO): NO